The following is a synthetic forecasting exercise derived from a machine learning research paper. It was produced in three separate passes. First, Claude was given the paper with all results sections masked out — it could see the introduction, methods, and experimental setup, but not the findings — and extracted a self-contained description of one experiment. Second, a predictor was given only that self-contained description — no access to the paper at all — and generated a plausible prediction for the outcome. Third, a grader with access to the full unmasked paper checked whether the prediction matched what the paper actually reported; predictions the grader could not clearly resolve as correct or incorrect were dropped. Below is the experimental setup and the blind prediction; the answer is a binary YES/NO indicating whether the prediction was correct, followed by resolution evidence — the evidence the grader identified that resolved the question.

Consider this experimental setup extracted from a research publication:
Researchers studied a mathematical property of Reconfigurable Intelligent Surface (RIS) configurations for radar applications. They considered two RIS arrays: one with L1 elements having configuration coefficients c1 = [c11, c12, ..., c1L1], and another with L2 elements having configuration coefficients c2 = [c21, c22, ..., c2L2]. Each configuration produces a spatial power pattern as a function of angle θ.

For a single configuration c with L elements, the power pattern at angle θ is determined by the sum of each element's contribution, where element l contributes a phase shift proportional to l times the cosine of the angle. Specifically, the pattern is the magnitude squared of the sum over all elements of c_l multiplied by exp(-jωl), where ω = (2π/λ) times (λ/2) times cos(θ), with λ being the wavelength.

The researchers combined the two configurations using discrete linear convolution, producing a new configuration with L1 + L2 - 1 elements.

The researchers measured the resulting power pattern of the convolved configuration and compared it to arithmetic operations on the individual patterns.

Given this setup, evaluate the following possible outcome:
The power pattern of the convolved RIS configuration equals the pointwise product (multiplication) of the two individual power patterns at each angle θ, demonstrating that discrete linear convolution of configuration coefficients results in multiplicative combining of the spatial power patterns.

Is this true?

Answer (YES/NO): YES